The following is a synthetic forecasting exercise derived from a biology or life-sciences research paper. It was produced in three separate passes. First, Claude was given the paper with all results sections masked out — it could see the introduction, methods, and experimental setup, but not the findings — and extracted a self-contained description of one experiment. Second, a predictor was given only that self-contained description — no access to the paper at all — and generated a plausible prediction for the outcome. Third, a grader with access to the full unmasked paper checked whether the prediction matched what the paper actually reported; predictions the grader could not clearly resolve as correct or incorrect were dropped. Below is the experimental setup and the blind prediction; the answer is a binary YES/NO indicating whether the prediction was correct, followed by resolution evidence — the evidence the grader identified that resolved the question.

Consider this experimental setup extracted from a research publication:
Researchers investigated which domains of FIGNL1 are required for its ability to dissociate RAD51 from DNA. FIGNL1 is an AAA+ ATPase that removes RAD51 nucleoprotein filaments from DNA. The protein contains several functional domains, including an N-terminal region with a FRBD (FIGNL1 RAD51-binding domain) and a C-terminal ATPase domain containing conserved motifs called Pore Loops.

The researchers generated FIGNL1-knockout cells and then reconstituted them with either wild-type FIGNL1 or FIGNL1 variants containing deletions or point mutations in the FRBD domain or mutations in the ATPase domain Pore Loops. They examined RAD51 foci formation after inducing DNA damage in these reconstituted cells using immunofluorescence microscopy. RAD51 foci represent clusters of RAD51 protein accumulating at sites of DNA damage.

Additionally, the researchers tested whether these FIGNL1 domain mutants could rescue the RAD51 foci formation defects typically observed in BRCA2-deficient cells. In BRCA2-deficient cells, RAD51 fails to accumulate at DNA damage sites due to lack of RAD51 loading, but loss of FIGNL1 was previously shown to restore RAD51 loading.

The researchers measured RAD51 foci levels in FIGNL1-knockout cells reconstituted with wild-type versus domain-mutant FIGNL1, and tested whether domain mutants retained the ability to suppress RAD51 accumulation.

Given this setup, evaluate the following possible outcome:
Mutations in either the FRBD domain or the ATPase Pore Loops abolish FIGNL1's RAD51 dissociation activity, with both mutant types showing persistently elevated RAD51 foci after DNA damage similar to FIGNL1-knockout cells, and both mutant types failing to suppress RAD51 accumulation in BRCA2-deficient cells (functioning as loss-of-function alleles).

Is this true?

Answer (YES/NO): YES